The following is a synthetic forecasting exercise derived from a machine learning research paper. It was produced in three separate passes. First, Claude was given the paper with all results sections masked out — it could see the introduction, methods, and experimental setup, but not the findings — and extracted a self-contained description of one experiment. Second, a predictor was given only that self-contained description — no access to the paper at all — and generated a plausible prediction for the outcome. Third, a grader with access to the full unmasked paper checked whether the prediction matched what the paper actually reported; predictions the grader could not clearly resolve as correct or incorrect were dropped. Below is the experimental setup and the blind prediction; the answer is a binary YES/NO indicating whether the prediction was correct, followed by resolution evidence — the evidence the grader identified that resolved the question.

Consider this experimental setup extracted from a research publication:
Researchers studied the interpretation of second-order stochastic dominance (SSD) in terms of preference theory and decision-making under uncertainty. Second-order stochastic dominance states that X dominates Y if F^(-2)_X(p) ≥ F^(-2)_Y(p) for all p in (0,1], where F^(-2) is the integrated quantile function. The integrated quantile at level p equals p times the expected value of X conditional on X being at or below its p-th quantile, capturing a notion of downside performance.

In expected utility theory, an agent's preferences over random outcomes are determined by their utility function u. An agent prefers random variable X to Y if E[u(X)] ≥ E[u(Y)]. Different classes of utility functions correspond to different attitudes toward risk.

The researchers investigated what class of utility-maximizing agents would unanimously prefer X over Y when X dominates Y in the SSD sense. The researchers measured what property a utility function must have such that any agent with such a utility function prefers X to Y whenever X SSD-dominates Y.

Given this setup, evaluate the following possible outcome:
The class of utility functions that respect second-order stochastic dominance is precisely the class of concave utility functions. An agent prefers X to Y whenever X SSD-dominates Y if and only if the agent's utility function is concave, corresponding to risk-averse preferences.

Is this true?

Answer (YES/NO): NO